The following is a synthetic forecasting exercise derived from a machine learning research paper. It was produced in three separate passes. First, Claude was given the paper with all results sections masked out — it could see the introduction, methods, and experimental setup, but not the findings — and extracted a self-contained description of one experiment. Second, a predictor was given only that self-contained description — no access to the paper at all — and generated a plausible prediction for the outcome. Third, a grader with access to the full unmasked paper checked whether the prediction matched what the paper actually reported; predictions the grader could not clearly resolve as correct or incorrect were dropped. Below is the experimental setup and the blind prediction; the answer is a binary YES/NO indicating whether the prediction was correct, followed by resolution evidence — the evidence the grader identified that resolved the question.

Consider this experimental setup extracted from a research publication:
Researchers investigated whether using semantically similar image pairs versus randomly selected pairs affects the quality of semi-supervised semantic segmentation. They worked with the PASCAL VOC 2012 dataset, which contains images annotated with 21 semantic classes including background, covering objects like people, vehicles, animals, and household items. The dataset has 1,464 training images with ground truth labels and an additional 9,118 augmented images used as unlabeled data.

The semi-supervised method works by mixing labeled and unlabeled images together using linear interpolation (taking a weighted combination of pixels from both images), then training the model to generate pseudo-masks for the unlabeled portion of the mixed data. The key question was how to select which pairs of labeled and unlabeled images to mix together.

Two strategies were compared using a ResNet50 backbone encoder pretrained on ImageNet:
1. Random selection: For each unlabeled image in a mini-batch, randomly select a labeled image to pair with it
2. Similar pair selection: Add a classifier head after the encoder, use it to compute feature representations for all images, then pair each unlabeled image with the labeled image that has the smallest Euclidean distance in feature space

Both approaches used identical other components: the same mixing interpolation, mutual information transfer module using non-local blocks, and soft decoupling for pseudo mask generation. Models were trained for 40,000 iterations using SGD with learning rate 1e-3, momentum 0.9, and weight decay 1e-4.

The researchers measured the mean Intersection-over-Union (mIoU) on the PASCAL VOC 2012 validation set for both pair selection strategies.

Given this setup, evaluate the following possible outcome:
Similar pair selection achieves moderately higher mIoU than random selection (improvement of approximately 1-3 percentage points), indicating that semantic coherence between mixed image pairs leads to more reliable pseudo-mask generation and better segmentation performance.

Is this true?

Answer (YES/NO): YES